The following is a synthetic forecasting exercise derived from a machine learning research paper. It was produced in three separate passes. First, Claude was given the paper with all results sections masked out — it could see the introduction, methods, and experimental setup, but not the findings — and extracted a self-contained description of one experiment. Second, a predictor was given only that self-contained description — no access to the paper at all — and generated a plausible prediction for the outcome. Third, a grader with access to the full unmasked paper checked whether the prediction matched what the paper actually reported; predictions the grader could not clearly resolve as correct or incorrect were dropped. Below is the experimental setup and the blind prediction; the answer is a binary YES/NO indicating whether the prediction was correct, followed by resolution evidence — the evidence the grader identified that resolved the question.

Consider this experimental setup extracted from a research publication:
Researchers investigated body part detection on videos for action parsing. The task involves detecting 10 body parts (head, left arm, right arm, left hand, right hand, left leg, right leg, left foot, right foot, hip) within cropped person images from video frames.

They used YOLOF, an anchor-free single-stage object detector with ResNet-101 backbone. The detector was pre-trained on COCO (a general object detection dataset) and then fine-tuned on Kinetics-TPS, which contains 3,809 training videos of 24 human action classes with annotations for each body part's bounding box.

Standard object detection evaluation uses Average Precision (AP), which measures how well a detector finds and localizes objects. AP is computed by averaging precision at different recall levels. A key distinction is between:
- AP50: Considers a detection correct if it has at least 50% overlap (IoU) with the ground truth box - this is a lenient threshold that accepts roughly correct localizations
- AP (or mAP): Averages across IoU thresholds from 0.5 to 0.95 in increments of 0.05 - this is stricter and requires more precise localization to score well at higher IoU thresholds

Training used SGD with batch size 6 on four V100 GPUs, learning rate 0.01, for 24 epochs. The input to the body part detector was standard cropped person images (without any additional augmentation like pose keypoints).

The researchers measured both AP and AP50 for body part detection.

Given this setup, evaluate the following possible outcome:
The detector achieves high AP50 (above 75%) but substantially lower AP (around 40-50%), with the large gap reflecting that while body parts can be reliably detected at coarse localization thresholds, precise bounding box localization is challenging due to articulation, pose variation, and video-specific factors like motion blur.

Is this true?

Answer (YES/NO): NO